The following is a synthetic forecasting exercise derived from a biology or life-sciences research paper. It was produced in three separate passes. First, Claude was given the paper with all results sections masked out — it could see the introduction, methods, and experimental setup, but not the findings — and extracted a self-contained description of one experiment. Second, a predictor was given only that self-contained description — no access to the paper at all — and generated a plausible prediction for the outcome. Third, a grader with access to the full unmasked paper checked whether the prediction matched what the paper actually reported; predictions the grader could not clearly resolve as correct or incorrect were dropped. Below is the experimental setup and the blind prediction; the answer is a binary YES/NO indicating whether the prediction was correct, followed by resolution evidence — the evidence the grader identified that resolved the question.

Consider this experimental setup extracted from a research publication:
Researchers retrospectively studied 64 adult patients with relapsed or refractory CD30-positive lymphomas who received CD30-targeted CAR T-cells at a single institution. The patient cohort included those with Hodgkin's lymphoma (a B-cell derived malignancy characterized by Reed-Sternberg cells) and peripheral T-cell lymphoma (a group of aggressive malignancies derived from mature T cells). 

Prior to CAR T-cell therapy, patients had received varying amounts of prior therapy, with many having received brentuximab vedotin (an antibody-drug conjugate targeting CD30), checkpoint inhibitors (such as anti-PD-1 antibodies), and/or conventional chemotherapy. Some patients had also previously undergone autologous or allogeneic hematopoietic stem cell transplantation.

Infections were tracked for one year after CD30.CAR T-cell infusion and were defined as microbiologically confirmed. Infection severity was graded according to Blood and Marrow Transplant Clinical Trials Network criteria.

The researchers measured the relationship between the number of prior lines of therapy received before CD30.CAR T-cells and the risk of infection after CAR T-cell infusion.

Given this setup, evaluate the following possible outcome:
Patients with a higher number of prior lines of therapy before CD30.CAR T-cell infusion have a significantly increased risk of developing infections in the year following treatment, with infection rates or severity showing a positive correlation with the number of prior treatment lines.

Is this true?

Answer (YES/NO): NO